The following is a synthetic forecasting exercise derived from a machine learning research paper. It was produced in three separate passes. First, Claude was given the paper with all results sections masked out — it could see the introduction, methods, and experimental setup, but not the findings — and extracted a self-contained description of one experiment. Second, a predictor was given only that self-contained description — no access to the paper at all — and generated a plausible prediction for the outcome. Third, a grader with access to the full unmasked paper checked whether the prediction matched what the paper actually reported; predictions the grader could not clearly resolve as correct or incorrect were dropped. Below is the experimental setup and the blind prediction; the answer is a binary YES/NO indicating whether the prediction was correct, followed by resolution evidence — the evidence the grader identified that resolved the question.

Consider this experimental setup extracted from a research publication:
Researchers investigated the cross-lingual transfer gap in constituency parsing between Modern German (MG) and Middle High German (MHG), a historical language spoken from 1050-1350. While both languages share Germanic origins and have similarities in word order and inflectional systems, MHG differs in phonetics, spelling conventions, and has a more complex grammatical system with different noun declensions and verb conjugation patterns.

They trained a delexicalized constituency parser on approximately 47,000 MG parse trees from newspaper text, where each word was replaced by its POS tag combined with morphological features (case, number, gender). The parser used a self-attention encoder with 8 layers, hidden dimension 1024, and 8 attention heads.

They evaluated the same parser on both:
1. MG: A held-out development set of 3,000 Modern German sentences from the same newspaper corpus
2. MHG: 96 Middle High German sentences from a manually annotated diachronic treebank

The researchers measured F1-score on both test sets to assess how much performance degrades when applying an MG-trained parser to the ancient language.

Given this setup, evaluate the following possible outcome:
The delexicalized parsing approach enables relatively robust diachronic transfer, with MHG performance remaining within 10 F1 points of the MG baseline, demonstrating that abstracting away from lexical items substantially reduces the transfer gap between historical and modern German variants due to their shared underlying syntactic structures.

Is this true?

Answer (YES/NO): NO